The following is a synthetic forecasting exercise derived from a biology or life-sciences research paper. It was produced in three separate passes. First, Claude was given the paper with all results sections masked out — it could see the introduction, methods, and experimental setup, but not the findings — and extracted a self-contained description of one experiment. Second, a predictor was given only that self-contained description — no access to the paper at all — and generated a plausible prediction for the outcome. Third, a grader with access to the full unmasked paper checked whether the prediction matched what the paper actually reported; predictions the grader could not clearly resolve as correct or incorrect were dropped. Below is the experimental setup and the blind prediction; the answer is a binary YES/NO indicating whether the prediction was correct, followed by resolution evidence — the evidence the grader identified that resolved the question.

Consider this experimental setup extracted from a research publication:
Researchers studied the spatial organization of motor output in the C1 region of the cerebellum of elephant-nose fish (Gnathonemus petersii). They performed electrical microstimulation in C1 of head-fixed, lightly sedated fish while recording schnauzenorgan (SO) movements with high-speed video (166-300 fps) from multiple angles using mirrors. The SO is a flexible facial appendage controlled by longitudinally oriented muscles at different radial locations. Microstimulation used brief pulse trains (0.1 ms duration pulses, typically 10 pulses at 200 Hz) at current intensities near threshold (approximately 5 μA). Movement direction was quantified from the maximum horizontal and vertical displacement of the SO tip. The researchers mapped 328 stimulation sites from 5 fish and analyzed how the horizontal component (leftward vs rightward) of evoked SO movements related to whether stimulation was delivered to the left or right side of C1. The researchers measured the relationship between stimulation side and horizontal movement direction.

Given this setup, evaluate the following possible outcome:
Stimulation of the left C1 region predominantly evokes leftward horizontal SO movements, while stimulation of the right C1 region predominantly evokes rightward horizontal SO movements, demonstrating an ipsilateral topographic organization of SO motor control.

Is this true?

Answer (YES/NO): YES